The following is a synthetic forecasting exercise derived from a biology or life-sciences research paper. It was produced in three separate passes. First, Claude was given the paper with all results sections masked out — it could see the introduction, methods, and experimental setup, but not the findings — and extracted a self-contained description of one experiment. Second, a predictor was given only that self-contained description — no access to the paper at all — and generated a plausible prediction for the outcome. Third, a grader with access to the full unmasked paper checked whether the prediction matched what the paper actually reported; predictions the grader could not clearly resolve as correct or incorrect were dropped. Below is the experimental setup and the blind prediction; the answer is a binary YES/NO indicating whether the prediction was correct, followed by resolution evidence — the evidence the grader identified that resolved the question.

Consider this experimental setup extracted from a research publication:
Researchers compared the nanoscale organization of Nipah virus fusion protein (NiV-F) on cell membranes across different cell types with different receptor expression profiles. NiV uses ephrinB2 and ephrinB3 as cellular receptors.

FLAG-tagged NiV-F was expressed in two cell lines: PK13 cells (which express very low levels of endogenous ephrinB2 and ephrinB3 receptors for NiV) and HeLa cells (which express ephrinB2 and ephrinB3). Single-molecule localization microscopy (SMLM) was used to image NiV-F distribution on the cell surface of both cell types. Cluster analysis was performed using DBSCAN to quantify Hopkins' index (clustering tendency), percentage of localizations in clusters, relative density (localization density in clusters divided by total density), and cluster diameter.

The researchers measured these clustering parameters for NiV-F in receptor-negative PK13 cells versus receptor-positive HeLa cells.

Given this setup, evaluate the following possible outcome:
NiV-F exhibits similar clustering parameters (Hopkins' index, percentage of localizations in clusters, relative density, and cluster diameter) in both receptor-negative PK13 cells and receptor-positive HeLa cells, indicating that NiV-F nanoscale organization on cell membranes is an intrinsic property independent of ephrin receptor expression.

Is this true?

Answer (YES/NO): YES